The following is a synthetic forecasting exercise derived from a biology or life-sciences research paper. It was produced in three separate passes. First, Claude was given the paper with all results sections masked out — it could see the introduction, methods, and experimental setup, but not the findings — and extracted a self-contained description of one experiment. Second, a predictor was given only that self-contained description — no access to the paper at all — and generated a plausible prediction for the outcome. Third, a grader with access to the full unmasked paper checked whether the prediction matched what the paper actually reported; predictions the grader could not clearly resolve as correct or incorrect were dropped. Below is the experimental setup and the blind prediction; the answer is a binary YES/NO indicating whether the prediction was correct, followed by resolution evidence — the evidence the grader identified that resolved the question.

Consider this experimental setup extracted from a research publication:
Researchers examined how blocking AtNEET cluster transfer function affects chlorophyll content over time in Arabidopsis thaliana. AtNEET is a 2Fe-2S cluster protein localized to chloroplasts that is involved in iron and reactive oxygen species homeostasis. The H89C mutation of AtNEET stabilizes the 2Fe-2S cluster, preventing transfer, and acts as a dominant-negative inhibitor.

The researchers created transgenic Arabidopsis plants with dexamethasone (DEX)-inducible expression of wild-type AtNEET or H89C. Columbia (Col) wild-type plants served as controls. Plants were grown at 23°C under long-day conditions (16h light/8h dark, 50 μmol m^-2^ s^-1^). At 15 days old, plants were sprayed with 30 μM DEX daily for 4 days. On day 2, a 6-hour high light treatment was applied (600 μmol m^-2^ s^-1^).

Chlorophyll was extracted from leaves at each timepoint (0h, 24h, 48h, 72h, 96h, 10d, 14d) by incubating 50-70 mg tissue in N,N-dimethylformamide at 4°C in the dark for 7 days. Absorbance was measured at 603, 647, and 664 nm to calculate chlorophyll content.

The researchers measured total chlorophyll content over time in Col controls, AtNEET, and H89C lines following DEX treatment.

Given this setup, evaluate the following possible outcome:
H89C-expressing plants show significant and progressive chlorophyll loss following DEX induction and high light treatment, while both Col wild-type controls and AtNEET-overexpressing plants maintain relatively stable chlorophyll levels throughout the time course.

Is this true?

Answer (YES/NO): YES